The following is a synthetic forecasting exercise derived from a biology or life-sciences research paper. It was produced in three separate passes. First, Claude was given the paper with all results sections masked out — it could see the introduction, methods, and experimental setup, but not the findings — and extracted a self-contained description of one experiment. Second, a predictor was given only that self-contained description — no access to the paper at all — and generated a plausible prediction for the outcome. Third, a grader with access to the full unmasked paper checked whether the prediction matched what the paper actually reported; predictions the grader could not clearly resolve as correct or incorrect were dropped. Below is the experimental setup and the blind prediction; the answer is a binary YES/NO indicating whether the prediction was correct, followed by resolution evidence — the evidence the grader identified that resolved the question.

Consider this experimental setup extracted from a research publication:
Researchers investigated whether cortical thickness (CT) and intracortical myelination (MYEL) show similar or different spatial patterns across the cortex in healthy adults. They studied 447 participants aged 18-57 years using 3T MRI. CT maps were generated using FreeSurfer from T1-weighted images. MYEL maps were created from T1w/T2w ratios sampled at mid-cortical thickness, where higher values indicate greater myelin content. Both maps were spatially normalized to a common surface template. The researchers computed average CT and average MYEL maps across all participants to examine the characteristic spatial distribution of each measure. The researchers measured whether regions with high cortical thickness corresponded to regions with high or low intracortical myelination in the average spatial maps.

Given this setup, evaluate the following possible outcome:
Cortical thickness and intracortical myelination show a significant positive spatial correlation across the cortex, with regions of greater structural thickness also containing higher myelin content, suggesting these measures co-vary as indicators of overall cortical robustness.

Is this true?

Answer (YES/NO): NO